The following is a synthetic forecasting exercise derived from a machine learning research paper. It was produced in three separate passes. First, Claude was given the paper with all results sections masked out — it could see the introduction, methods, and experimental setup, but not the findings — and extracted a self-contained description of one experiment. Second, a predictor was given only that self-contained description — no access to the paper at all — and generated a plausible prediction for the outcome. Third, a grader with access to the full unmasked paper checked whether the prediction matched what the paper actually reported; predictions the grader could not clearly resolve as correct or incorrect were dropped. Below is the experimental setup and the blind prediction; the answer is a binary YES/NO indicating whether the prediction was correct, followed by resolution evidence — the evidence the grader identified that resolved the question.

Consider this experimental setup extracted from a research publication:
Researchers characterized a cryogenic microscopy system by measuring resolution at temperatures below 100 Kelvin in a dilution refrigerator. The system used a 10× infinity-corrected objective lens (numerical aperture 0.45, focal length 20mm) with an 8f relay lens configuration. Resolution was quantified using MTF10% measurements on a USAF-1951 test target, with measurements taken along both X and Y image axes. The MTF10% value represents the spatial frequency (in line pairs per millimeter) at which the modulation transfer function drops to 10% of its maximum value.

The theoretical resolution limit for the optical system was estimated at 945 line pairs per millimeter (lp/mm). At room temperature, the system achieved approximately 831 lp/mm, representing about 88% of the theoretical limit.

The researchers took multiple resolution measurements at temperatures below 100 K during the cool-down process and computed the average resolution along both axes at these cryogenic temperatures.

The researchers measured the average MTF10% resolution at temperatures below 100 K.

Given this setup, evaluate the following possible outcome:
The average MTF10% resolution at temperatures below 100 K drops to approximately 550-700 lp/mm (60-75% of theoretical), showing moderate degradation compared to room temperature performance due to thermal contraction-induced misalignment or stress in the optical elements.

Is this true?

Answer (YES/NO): NO